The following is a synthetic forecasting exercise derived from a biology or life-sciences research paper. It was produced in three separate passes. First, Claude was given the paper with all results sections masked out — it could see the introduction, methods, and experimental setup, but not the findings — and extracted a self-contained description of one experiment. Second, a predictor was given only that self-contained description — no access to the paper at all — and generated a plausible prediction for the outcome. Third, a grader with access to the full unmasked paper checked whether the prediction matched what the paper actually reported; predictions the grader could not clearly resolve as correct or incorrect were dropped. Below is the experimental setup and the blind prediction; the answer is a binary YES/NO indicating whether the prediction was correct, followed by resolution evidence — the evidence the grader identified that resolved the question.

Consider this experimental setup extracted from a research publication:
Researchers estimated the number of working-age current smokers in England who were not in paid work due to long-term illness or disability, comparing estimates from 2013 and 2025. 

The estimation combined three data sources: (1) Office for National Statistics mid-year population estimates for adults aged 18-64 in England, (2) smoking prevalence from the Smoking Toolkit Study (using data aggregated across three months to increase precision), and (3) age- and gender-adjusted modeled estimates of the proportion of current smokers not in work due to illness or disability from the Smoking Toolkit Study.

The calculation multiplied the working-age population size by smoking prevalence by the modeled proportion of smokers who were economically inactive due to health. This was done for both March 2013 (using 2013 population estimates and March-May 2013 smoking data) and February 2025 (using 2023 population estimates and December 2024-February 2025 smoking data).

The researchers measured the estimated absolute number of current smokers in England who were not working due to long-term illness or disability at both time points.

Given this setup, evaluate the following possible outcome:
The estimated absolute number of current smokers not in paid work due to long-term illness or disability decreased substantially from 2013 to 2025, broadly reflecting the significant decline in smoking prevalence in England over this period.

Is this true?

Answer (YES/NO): NO